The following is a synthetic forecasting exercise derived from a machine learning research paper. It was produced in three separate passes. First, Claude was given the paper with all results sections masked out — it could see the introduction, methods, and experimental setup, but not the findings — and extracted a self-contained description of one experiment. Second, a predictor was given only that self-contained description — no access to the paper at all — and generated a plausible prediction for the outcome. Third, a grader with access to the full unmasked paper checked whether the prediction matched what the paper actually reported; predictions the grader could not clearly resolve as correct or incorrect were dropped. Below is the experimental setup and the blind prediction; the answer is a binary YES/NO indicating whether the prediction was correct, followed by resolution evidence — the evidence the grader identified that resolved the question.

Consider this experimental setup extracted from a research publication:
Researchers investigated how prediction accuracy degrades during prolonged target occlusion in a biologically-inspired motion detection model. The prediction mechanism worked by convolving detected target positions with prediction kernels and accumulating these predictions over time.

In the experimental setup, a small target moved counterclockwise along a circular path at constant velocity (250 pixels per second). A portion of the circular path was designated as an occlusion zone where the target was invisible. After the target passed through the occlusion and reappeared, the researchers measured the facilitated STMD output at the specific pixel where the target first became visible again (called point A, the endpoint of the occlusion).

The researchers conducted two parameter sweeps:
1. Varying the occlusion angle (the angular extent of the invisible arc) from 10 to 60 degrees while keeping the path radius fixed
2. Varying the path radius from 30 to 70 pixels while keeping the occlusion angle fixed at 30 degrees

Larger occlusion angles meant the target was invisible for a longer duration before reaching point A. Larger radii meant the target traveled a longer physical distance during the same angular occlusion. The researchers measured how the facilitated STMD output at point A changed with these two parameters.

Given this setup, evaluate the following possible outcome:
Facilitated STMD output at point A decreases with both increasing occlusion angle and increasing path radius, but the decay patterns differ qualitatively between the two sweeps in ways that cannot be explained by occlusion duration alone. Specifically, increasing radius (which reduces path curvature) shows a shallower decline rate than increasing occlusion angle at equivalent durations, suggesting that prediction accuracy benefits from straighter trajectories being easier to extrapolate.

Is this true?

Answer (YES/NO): NO